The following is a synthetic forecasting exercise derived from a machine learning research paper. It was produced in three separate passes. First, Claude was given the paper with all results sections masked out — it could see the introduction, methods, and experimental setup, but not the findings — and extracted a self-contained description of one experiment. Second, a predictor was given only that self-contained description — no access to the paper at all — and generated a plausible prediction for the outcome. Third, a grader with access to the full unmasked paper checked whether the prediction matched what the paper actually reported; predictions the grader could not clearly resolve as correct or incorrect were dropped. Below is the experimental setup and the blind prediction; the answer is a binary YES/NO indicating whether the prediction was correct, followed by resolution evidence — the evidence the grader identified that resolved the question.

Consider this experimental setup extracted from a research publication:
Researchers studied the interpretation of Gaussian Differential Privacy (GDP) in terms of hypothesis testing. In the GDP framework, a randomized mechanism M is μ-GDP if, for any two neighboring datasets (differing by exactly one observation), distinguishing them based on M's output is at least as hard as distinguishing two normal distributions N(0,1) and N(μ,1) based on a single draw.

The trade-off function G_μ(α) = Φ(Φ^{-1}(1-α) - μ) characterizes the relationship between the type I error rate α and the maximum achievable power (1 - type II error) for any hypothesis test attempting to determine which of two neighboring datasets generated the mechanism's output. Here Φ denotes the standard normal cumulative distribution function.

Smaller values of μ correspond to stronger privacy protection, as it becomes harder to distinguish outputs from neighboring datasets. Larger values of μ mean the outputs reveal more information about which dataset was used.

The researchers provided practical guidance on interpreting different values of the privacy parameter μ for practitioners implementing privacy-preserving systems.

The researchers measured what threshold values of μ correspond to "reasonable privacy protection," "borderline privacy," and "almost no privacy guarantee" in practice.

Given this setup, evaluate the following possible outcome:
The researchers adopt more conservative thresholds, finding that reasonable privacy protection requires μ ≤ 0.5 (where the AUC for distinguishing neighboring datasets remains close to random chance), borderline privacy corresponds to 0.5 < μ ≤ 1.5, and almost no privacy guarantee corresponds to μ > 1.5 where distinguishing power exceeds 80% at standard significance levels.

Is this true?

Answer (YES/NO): NO